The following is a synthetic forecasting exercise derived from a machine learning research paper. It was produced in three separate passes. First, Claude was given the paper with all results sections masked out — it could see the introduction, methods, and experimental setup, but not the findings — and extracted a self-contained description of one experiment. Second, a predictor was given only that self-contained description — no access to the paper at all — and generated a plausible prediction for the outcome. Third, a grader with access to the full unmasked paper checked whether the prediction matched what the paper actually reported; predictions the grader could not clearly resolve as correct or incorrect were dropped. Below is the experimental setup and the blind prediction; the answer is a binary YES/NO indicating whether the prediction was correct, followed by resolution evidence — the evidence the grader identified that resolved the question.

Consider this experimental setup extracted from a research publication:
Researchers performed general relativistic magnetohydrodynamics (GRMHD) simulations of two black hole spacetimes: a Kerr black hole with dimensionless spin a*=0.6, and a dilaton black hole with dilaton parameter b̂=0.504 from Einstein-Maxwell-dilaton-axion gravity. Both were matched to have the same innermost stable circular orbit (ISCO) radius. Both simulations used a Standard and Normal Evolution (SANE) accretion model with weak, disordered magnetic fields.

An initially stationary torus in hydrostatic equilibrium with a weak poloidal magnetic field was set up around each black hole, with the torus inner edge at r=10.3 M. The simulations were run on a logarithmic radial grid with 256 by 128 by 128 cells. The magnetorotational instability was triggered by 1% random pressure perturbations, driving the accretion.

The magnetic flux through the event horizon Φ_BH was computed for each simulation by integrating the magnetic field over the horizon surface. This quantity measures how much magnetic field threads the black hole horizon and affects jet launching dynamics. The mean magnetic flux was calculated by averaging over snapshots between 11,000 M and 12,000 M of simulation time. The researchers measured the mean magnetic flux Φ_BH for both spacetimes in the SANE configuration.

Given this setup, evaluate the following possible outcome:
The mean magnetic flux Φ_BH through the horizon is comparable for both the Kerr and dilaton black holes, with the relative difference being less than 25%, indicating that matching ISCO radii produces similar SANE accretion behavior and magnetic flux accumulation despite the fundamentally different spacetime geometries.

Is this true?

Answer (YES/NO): NO